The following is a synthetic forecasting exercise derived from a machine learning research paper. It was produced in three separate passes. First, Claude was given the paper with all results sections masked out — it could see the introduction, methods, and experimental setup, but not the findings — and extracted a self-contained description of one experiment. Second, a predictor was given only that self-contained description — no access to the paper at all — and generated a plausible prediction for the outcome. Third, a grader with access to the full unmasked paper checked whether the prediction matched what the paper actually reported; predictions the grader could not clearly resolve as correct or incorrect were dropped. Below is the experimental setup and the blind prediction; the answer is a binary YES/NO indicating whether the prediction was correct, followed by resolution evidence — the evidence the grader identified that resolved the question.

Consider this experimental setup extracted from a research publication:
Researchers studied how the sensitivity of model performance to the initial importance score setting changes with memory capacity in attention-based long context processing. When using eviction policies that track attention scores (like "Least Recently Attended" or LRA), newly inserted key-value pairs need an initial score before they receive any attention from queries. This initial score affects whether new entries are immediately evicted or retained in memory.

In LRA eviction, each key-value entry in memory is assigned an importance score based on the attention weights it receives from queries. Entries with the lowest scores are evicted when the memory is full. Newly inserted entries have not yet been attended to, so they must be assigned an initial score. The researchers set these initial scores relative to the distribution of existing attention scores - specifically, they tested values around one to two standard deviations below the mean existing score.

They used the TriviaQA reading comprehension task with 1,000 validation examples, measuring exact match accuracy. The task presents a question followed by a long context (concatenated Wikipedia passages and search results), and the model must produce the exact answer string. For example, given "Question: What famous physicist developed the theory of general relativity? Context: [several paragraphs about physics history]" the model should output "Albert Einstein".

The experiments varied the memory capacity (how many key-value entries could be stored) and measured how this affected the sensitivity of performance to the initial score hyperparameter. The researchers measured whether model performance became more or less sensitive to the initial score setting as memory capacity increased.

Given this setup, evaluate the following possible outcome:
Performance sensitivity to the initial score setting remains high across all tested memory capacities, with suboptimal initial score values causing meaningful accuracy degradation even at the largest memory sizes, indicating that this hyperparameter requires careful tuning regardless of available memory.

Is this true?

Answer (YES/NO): NO